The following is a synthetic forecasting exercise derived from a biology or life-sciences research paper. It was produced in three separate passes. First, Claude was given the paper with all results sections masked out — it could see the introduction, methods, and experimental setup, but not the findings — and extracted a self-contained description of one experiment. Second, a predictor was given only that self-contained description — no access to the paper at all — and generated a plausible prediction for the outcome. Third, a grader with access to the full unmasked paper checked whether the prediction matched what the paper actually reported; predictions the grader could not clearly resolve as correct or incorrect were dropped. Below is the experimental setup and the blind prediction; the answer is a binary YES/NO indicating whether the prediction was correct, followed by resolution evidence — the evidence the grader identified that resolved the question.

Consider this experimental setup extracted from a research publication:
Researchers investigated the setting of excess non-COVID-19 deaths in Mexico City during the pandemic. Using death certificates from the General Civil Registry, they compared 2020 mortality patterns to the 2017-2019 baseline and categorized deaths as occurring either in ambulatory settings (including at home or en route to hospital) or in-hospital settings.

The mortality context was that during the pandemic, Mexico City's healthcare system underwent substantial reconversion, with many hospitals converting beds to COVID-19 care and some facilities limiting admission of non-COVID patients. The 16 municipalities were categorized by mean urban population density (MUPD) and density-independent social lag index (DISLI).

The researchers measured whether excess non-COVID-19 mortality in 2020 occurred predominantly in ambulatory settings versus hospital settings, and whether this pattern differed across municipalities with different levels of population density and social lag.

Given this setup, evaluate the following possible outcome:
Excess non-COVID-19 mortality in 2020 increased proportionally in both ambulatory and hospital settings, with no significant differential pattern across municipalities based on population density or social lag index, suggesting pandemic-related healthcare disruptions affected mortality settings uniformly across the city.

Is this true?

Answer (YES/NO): NO